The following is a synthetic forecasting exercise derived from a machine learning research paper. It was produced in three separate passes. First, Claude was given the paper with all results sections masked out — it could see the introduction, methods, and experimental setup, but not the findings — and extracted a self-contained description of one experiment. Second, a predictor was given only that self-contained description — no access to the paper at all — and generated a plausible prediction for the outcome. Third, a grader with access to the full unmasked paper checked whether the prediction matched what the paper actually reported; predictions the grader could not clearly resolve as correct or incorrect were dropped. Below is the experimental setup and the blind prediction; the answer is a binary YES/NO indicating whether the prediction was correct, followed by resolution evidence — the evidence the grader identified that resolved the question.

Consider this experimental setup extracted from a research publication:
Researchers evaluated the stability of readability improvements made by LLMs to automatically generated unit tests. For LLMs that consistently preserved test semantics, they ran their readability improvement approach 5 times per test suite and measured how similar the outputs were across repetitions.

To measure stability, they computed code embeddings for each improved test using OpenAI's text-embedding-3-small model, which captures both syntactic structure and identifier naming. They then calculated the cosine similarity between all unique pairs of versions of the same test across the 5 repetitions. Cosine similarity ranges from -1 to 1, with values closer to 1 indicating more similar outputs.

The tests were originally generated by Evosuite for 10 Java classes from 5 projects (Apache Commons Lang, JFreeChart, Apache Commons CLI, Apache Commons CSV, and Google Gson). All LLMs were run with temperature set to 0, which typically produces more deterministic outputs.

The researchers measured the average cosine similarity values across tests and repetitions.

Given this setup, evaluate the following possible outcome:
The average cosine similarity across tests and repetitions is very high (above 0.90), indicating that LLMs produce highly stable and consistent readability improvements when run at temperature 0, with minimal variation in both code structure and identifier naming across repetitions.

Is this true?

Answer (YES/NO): NO